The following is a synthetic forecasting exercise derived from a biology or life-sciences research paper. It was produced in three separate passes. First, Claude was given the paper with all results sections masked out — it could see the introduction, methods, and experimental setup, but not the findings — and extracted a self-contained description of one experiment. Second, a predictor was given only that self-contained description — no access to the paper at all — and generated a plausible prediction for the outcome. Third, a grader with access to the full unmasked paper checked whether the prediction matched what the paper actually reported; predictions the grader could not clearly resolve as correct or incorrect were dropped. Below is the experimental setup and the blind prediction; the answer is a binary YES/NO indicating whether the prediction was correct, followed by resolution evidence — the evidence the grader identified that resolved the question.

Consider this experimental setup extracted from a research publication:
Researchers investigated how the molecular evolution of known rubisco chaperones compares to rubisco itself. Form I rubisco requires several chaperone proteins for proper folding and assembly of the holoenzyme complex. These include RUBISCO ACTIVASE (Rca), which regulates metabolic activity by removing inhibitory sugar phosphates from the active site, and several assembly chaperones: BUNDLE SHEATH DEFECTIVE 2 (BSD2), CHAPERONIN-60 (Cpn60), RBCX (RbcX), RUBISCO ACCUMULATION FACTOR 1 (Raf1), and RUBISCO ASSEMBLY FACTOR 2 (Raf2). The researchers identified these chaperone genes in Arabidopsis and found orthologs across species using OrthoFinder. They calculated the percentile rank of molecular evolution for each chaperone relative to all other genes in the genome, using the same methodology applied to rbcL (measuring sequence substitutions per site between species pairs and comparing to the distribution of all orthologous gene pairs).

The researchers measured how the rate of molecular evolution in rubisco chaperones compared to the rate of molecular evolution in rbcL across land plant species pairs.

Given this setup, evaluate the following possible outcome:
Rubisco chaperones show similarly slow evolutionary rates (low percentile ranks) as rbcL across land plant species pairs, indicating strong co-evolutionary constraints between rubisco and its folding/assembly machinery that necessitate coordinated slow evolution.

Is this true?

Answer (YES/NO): NO